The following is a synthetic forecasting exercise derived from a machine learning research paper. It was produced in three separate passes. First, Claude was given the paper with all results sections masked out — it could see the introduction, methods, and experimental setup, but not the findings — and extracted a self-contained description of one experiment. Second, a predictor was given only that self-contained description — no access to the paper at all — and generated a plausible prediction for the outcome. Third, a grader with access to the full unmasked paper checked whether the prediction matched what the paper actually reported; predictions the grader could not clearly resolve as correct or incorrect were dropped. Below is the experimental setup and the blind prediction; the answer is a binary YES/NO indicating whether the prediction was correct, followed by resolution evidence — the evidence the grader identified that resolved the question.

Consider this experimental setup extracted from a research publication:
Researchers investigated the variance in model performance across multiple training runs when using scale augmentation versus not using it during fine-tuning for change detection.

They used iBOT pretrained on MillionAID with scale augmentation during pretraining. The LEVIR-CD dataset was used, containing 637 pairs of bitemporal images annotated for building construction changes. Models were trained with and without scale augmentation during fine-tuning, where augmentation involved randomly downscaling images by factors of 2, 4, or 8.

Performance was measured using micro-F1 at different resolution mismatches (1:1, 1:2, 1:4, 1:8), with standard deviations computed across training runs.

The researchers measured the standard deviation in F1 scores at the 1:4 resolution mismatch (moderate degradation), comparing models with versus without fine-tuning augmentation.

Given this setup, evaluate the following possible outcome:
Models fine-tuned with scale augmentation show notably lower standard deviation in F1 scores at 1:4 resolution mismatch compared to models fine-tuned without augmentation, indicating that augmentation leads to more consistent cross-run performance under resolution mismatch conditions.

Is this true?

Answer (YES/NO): YES